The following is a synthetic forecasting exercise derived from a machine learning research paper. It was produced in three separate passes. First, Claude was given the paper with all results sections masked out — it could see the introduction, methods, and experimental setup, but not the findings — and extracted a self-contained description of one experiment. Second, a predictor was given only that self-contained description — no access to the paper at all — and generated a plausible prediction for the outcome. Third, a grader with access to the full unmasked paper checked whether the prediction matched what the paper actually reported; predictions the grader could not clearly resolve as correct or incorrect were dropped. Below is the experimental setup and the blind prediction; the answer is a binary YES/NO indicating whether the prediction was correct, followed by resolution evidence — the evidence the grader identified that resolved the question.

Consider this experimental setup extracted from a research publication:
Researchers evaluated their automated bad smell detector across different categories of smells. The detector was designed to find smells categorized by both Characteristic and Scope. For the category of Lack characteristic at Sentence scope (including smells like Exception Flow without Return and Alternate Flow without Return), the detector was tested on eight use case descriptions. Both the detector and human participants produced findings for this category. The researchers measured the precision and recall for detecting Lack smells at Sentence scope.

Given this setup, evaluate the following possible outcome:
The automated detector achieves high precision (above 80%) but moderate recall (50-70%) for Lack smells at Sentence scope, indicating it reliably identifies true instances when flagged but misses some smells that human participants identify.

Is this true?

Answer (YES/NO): NO